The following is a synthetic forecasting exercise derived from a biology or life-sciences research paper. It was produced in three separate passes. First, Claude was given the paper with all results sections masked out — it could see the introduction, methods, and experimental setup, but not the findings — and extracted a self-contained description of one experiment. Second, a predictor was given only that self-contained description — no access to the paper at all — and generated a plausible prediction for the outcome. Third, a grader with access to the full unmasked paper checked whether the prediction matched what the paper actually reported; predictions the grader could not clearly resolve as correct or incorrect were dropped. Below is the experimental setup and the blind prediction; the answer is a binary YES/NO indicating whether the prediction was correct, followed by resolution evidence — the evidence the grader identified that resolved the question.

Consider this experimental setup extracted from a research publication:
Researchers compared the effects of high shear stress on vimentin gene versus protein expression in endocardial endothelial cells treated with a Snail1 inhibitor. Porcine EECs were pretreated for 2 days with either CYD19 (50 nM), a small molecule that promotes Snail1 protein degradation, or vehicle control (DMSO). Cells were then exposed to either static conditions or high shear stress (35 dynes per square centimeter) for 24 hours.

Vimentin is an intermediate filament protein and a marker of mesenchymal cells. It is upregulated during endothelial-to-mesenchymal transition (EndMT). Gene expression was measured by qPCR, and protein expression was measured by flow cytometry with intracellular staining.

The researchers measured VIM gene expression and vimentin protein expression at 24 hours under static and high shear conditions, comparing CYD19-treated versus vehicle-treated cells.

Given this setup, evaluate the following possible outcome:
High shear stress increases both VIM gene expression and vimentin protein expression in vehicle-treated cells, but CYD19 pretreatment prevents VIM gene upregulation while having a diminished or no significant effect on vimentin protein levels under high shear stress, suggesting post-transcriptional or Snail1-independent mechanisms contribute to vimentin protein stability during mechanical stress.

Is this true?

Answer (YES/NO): NO